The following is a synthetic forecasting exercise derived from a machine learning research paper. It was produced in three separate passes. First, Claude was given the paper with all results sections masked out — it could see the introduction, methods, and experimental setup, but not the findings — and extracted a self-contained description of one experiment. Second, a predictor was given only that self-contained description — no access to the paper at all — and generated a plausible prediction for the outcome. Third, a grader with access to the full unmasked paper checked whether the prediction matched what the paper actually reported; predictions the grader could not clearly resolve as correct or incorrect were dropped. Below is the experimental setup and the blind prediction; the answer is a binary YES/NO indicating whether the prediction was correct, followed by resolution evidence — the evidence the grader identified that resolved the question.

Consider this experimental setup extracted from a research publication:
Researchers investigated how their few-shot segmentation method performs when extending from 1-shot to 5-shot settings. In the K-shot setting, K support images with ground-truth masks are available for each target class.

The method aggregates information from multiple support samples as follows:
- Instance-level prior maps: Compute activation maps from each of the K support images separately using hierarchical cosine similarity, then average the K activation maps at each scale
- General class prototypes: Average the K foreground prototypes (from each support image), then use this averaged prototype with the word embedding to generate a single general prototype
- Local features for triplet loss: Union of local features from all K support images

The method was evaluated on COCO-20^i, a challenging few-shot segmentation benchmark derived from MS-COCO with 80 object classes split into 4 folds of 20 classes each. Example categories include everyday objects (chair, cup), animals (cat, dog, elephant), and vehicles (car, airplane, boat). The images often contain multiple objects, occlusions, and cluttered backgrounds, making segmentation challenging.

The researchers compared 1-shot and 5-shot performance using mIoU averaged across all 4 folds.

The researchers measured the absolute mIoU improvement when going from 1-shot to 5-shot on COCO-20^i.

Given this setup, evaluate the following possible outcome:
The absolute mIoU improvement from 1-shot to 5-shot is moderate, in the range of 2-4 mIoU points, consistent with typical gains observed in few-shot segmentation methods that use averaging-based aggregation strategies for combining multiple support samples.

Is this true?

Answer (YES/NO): NO